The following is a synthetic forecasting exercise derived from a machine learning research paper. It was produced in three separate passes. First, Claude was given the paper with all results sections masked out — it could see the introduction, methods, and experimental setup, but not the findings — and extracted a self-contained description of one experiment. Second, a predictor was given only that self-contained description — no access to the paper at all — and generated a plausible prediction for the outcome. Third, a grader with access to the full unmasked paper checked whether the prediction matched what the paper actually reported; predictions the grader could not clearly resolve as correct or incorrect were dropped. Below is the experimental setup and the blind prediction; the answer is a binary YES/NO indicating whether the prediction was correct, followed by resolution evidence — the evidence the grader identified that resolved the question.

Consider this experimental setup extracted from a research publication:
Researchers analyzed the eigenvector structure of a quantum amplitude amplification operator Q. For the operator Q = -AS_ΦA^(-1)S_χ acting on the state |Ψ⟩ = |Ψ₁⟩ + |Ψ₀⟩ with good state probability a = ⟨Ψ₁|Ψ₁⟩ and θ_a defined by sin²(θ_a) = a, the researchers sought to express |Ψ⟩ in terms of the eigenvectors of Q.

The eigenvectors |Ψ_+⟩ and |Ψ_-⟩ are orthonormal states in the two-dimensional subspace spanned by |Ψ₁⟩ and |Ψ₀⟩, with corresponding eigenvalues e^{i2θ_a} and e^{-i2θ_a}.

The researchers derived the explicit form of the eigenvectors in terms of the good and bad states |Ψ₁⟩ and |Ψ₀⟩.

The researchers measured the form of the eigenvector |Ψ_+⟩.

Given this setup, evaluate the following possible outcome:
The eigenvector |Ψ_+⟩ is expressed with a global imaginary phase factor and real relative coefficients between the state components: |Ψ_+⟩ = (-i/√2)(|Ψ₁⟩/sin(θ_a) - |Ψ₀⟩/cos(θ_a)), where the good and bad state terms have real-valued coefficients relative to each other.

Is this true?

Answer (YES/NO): NO